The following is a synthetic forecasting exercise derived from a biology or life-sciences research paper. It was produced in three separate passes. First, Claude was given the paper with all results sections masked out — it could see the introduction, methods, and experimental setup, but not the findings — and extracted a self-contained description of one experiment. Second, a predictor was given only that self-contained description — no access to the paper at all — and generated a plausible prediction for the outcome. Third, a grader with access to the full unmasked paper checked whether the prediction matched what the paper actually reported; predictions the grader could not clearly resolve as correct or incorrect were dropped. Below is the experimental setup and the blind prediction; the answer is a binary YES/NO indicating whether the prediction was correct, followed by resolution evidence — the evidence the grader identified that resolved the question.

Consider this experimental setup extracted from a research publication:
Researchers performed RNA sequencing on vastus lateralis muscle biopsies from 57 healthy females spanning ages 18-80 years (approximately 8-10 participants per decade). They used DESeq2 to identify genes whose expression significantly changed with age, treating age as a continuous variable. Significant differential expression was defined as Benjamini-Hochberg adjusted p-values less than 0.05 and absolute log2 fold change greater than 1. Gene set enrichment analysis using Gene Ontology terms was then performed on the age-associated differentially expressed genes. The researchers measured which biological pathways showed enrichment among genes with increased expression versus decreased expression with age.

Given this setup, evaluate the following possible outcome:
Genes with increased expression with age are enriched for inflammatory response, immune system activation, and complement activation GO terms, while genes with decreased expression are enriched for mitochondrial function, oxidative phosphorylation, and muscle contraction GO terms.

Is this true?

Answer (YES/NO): NO